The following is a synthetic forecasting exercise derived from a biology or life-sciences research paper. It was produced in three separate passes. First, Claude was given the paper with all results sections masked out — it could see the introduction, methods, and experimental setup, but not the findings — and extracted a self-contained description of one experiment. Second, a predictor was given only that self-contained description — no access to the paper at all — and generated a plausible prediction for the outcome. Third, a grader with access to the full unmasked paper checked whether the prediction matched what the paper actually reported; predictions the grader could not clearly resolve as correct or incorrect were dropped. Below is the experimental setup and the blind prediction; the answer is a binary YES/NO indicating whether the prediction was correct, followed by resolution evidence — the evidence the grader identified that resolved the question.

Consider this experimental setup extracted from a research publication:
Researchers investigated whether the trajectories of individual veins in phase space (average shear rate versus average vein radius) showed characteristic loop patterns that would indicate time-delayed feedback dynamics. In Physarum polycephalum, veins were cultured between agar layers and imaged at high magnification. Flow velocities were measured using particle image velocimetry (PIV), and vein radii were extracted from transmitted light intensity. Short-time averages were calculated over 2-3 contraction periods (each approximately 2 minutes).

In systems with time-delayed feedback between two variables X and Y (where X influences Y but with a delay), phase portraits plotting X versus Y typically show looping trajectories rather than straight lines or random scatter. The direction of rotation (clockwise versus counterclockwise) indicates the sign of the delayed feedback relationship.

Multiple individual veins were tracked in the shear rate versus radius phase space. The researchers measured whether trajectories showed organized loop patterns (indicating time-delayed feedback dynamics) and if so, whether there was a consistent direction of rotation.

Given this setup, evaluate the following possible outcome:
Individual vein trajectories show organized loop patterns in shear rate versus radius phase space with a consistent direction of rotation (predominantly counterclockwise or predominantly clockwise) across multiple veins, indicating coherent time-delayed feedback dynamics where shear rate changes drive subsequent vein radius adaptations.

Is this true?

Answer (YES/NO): YES